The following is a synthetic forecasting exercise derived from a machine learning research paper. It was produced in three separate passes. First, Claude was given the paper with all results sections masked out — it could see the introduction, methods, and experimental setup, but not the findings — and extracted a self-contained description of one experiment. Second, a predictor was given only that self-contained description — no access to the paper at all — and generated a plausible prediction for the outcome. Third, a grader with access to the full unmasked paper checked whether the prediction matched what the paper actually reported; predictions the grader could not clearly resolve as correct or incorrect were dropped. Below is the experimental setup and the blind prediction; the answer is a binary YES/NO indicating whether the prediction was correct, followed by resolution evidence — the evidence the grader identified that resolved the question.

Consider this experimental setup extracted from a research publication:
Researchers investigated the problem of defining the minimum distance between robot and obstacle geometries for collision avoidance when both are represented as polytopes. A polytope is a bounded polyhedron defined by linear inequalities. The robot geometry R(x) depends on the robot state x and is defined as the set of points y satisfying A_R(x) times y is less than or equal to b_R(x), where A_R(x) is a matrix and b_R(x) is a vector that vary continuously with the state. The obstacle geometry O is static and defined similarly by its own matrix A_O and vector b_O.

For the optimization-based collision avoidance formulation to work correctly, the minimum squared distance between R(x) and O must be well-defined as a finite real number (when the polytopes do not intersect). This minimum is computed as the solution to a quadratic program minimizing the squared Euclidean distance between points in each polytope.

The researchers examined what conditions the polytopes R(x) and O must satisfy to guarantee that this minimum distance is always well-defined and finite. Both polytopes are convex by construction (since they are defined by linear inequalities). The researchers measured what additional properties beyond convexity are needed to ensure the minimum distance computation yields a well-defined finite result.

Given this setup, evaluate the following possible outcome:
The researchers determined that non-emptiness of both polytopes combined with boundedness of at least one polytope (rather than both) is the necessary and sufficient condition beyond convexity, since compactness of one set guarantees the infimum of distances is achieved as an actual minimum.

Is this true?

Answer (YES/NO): NO